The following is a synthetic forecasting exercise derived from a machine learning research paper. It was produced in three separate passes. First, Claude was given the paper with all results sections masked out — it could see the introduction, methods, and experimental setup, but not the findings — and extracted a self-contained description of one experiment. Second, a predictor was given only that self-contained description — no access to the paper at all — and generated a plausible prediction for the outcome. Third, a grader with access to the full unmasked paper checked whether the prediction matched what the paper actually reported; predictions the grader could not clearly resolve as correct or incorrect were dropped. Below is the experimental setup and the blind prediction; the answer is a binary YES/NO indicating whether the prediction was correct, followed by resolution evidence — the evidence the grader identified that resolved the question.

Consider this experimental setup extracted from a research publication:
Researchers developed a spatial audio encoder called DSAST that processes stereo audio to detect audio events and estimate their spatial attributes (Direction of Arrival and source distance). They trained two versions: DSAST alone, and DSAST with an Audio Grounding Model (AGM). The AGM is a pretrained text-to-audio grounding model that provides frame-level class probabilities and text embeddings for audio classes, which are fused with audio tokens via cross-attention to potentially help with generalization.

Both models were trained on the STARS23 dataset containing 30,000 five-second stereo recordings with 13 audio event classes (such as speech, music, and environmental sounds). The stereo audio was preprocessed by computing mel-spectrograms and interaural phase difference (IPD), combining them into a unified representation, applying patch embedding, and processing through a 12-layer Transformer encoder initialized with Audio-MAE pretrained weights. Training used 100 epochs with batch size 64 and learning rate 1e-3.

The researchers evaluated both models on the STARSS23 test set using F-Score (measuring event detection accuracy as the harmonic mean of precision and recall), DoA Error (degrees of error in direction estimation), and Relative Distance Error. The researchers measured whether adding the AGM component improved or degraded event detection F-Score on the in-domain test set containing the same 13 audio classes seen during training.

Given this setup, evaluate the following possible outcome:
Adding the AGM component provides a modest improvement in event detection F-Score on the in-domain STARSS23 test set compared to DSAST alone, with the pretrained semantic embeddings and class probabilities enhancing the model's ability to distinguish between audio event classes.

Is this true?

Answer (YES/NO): NO